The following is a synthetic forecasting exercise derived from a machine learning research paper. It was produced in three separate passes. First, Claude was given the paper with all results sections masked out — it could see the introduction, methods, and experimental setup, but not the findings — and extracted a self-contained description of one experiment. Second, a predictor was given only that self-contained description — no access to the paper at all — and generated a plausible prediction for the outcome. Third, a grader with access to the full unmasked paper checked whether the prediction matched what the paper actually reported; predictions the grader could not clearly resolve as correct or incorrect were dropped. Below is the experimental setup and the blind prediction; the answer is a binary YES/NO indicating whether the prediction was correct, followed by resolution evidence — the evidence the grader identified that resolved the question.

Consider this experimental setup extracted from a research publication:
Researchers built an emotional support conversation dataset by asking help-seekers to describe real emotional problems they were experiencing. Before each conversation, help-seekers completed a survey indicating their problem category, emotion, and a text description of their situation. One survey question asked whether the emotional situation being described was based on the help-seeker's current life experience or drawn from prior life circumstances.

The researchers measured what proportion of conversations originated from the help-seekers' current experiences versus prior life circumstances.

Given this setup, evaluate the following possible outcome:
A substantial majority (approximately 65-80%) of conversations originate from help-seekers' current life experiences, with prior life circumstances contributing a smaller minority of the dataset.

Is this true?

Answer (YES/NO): YES